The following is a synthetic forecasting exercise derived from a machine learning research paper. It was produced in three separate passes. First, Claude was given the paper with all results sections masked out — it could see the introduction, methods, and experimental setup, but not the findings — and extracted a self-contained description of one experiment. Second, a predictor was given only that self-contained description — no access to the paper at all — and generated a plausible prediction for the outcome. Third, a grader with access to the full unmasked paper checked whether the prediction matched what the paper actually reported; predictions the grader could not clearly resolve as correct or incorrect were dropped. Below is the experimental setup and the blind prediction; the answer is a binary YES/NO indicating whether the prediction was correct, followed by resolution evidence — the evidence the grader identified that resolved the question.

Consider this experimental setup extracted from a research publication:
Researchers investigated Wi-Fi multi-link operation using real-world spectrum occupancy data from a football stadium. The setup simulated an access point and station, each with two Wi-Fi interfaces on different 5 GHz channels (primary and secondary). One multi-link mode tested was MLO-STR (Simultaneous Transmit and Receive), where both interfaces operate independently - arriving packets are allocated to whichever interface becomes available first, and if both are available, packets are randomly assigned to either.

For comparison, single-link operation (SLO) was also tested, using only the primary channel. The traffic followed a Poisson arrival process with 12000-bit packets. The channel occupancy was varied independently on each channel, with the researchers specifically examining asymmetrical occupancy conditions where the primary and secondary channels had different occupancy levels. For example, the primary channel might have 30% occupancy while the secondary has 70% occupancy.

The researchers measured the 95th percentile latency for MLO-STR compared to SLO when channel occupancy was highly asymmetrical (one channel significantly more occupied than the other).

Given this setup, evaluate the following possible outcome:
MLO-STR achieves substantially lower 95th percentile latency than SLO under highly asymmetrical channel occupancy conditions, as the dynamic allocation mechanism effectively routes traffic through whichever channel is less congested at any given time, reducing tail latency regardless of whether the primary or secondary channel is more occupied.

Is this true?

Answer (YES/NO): NO